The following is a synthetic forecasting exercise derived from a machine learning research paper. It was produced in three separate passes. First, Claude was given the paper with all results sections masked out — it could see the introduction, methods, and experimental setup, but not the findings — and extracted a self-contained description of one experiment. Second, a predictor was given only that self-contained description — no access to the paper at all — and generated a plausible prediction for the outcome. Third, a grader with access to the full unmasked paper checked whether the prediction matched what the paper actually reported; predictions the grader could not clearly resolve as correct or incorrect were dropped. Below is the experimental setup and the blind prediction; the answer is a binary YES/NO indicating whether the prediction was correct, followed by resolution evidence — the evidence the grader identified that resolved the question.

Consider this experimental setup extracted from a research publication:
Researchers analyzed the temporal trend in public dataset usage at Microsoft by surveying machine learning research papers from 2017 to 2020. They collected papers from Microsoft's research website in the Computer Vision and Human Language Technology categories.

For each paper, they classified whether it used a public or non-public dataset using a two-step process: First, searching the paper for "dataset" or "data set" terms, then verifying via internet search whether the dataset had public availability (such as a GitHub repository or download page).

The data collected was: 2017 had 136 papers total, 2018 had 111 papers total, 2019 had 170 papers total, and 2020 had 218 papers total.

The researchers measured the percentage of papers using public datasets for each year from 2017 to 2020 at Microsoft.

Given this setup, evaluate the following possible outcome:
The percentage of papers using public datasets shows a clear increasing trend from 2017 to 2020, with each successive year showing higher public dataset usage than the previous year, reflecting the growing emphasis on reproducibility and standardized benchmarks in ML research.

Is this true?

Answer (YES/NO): YES